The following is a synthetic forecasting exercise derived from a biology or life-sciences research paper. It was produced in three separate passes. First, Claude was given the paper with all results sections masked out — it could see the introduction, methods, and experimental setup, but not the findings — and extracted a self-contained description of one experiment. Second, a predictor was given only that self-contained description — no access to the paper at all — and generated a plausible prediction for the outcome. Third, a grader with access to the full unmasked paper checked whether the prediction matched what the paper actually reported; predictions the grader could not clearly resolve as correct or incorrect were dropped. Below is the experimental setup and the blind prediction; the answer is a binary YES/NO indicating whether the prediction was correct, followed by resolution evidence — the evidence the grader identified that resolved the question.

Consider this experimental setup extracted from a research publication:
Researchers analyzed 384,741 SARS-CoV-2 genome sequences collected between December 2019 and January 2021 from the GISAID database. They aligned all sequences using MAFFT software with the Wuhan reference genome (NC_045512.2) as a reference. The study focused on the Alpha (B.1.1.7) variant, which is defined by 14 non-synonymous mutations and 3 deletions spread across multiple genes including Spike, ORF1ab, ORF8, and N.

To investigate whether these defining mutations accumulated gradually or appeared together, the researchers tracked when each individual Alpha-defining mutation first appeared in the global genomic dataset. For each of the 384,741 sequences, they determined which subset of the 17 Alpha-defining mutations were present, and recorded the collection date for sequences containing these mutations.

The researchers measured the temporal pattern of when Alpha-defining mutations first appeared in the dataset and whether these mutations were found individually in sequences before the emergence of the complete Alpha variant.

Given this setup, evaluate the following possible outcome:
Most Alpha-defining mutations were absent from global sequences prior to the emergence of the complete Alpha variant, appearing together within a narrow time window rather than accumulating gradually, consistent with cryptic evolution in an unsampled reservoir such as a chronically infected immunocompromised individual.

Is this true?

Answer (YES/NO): NO